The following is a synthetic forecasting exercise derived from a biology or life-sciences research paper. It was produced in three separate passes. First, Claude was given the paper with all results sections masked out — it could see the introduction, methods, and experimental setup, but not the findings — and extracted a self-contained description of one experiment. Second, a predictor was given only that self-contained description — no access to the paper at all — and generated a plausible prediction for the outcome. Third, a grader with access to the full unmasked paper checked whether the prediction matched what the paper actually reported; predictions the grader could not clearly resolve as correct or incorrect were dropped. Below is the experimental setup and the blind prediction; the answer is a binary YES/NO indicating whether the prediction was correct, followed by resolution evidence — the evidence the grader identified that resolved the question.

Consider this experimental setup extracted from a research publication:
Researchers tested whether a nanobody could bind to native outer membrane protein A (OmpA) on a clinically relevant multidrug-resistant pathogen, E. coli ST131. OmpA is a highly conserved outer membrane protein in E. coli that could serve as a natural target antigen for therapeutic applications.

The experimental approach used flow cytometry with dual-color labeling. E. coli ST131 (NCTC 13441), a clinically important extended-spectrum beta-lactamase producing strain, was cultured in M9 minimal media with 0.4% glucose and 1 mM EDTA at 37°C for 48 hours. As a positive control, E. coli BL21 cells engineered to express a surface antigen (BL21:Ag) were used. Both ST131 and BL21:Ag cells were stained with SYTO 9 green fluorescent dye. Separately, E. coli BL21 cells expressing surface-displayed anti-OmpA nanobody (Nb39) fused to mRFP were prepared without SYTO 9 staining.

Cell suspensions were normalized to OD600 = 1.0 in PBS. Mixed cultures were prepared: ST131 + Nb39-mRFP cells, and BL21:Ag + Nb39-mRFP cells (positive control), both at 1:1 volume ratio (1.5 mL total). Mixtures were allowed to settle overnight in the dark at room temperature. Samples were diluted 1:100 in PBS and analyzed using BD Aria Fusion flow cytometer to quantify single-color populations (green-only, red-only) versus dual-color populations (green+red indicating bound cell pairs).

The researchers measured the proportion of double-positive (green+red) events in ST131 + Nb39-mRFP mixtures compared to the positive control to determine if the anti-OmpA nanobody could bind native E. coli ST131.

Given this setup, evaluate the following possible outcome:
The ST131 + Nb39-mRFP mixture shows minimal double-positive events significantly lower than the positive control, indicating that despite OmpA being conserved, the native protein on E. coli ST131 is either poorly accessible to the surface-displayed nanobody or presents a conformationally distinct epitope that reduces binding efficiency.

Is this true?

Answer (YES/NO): NO